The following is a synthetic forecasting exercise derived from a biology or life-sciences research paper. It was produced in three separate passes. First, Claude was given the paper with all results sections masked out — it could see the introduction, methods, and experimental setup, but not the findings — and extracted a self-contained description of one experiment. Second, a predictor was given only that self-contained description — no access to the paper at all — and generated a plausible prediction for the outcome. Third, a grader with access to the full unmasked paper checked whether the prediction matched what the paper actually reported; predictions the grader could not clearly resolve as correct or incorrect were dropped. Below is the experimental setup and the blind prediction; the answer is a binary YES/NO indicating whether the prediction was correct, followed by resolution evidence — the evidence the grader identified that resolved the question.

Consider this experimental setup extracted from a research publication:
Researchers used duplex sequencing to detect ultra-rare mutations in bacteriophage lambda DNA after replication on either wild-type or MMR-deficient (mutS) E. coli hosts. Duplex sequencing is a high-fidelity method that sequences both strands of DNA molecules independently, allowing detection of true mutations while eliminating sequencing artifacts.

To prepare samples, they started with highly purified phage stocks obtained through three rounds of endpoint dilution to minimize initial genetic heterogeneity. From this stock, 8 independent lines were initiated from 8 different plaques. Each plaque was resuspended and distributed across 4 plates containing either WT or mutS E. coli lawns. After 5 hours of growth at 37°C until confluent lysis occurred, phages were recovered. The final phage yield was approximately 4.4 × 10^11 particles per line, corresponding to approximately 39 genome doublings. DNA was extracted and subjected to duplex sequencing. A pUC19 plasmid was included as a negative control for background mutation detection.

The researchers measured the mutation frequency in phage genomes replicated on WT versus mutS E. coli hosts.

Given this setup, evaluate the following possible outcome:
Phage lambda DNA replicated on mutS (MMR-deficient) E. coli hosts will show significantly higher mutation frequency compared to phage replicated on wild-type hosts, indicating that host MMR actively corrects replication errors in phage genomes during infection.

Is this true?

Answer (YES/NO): NO